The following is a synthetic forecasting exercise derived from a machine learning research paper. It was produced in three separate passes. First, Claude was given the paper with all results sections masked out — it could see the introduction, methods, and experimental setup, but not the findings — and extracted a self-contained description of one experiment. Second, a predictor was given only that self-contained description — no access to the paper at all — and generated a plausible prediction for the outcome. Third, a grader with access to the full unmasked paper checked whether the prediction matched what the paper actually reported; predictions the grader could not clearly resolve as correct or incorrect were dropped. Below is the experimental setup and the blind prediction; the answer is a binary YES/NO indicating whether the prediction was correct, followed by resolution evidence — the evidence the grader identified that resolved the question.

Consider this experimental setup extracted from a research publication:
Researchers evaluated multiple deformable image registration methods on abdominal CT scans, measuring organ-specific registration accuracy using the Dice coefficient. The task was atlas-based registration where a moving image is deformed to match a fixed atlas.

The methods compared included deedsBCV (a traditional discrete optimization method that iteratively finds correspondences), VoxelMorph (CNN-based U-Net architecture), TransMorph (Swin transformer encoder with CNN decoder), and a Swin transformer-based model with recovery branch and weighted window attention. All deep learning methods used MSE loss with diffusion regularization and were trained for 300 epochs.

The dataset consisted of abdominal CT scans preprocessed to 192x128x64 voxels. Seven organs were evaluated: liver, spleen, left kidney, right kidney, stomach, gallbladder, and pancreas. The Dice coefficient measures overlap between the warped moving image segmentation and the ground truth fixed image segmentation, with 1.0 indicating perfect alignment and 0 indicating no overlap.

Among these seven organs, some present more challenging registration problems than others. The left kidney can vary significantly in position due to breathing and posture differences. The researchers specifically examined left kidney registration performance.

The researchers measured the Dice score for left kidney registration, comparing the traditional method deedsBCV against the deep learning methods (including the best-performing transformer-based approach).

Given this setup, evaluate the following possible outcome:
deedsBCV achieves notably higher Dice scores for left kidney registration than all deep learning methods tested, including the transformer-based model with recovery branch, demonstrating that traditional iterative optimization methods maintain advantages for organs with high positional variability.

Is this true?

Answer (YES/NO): YES